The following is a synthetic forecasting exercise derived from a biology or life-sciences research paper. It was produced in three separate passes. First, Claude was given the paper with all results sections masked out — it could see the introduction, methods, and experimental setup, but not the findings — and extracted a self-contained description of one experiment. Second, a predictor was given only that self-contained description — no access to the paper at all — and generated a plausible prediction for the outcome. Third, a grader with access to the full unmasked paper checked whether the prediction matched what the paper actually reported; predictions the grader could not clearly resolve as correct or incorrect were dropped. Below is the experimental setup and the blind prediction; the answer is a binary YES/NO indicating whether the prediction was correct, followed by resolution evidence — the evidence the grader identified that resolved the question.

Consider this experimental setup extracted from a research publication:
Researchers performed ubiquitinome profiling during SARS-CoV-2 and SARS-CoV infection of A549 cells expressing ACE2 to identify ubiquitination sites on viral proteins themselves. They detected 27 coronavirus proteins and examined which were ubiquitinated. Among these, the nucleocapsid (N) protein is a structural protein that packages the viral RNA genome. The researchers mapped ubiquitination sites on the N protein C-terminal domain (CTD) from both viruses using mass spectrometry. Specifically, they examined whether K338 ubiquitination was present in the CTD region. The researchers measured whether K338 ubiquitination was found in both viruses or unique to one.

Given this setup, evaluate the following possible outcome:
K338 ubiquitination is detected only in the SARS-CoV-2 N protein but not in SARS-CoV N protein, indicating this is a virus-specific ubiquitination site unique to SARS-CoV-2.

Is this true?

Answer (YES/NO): YES